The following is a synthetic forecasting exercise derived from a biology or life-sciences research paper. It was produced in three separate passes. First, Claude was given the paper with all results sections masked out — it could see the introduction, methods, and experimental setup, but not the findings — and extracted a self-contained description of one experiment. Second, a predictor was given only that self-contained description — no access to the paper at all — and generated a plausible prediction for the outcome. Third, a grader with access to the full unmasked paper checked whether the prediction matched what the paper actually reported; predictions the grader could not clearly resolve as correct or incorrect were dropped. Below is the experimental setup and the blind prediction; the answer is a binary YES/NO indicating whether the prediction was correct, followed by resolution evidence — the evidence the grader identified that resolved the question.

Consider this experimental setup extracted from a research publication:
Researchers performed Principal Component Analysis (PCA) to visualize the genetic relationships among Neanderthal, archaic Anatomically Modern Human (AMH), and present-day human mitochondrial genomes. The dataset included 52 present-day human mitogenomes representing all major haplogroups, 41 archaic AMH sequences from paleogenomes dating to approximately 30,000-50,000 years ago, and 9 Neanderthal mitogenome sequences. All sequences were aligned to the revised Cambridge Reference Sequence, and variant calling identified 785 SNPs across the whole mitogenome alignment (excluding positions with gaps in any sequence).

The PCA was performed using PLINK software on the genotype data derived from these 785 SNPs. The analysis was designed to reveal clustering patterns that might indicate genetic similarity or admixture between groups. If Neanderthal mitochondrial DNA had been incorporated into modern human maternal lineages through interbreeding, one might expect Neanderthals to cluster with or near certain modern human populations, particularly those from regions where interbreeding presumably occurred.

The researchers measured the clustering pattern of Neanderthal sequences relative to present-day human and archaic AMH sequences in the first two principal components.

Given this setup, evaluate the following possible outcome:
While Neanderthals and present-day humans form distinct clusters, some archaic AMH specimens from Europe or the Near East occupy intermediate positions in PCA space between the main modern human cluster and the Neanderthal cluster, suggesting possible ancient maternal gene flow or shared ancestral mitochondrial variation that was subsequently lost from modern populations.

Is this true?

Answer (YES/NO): NO